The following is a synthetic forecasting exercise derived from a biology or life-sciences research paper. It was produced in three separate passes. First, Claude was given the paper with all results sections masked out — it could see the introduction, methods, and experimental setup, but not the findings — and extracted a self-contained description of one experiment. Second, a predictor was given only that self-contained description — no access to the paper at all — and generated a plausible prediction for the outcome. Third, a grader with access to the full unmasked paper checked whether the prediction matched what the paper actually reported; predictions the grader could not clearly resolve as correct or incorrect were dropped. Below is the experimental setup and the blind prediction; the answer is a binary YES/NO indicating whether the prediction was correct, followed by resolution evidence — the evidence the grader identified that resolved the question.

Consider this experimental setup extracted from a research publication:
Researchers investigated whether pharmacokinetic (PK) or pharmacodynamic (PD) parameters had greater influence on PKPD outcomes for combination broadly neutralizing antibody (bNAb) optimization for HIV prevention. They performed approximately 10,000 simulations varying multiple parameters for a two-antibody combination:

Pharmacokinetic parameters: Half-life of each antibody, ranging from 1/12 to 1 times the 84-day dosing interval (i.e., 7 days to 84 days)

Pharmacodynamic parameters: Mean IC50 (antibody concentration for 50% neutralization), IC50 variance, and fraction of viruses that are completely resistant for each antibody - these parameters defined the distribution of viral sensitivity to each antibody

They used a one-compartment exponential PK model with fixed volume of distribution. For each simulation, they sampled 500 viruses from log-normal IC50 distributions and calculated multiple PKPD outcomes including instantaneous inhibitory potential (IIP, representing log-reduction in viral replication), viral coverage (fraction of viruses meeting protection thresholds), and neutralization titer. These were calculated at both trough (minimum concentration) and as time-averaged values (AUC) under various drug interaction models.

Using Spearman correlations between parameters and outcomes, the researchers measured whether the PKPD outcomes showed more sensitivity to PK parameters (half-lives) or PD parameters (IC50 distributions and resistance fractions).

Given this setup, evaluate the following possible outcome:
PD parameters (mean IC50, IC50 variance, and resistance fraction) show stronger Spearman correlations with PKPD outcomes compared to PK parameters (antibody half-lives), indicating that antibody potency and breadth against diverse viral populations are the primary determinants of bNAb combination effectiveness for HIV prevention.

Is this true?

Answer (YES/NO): YES